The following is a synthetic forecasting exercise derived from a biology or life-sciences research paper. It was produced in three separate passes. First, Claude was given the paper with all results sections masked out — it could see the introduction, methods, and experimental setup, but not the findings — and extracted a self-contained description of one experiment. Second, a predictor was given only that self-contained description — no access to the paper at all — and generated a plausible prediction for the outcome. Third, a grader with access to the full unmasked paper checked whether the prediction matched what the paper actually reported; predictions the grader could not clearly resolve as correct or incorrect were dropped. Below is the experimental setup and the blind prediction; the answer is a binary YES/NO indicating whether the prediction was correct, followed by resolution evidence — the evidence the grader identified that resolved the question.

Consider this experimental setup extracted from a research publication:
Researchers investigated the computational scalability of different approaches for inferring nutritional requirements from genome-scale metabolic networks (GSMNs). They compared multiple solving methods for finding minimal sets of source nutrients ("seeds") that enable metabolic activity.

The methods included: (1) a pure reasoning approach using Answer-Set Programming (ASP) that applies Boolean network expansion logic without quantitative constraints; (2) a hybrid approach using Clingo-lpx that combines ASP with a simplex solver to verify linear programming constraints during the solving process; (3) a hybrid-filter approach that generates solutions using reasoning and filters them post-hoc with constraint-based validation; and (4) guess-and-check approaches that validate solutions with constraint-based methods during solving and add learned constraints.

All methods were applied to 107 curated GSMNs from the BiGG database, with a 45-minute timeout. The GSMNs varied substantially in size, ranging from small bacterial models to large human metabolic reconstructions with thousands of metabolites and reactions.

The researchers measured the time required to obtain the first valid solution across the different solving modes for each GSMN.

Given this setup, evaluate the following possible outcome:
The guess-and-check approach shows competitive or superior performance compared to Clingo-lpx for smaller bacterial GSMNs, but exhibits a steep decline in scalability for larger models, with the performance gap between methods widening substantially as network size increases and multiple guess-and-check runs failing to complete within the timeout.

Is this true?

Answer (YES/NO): NO